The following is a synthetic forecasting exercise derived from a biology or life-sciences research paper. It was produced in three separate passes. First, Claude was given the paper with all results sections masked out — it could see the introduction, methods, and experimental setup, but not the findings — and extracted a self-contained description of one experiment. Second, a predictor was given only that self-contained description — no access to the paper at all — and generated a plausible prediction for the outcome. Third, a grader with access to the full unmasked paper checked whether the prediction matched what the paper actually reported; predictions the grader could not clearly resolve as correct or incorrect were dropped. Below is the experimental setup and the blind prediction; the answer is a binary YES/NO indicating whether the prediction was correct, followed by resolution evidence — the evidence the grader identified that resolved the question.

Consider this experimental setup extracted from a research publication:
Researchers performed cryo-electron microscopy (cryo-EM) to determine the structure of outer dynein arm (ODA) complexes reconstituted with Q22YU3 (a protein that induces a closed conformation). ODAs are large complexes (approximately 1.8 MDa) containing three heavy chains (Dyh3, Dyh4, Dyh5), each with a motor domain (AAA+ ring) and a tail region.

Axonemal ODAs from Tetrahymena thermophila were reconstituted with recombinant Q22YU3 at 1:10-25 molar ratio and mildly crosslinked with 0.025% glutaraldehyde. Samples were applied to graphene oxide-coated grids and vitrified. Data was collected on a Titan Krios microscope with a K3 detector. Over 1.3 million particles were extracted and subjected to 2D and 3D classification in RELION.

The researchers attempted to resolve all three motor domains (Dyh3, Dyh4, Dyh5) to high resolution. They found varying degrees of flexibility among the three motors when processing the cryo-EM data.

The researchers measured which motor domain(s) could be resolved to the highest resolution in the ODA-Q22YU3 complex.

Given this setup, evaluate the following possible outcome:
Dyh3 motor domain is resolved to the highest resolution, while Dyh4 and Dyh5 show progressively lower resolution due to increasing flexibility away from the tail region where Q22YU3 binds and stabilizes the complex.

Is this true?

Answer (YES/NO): YES